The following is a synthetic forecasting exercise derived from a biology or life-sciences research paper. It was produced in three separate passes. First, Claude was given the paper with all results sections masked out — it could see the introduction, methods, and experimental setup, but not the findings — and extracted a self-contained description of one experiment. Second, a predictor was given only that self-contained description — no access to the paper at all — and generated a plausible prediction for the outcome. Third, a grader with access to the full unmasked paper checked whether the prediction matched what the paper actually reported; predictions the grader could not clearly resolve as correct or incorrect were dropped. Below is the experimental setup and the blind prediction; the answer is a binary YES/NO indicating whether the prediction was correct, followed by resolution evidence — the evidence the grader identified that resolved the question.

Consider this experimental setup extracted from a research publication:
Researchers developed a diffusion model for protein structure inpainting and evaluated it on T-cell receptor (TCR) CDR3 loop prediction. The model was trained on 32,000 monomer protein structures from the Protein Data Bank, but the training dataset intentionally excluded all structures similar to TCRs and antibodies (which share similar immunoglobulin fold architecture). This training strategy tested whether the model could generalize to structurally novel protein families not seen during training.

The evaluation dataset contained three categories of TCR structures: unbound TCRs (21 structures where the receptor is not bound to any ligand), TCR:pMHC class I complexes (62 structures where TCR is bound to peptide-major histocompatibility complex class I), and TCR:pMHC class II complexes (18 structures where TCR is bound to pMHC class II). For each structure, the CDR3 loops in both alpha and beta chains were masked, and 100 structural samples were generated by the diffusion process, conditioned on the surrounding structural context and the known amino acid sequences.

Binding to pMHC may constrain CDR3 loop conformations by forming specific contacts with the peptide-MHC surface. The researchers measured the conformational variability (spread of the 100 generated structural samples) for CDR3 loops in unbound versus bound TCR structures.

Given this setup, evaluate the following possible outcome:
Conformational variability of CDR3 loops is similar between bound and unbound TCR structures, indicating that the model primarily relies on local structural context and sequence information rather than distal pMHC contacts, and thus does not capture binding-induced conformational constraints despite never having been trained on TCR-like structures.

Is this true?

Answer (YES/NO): NO